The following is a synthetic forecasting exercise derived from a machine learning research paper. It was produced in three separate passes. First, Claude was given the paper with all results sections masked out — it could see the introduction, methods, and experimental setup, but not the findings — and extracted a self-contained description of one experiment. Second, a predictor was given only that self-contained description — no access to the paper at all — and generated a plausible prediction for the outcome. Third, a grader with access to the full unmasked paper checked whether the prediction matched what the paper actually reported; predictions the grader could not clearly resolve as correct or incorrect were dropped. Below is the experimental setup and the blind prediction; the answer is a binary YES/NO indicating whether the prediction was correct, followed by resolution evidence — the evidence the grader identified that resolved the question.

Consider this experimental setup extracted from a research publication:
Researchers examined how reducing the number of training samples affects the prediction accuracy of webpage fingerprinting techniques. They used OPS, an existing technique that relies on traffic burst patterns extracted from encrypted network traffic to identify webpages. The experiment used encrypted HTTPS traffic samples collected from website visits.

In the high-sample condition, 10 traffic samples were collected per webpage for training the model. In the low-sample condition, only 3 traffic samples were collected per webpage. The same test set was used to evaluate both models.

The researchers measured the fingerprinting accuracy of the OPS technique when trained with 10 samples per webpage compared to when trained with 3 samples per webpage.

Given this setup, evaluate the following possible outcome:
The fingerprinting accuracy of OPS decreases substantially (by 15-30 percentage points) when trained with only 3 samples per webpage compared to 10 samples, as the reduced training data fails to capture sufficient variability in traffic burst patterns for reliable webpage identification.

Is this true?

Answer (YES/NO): YES